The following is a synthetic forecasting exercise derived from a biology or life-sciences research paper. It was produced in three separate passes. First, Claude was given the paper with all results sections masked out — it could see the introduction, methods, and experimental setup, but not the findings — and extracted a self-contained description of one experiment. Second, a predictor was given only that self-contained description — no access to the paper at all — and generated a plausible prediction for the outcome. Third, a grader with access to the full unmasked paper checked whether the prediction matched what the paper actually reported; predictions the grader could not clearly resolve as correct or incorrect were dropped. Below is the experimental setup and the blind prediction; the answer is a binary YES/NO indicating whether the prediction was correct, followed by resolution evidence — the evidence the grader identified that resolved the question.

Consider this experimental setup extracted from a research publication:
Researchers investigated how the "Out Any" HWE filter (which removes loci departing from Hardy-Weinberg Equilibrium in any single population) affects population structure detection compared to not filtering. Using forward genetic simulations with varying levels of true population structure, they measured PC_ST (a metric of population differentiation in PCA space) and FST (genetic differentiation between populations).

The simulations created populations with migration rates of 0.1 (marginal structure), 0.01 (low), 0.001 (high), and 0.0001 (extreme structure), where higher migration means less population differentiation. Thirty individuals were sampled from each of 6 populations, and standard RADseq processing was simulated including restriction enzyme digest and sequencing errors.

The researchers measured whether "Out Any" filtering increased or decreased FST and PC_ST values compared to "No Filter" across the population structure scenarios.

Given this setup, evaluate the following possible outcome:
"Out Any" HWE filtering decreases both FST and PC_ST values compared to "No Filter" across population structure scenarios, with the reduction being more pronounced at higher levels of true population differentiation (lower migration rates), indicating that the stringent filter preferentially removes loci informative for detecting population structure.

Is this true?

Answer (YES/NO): NO